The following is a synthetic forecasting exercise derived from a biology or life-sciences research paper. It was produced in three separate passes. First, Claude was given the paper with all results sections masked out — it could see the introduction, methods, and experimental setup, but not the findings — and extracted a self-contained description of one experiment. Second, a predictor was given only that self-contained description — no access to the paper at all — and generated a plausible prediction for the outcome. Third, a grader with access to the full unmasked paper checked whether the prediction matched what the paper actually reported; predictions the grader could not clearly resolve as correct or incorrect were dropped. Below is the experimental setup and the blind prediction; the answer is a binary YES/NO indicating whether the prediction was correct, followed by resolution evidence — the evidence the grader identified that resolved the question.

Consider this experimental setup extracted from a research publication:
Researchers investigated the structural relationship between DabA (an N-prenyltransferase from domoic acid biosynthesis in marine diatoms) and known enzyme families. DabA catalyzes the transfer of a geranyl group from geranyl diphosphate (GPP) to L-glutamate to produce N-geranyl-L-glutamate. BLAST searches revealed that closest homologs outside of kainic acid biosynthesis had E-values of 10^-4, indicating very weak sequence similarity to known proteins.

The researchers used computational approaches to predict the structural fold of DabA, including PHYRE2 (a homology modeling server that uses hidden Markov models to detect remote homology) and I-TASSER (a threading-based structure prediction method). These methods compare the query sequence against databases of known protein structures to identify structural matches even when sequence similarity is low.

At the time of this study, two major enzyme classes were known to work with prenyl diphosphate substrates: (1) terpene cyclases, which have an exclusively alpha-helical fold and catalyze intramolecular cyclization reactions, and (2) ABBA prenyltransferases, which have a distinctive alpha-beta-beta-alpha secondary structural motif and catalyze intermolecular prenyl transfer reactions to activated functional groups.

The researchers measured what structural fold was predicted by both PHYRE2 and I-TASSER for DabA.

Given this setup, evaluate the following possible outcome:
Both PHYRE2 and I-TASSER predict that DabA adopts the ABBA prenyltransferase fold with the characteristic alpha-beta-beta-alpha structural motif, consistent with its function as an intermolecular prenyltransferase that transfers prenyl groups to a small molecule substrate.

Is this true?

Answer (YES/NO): NO